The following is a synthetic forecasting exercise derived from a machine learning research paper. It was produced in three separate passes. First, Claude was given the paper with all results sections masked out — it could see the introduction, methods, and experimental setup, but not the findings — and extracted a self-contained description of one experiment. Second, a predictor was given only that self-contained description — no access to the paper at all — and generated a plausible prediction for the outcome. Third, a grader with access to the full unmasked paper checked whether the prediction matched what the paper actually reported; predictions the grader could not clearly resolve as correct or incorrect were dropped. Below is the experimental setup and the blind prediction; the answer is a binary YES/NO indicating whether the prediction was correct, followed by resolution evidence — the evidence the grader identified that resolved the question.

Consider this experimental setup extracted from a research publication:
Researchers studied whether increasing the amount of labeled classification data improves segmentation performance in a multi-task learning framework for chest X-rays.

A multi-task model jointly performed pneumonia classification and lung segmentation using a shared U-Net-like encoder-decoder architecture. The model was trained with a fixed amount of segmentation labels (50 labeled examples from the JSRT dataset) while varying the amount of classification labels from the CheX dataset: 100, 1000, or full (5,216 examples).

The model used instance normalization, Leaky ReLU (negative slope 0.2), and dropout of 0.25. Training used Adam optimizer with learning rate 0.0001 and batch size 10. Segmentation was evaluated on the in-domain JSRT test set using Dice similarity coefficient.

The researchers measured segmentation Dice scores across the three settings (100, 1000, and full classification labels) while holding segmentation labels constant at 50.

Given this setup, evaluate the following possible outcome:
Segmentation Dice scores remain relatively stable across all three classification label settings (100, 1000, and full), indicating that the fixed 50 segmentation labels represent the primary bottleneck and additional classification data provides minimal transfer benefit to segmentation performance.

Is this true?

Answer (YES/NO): YES